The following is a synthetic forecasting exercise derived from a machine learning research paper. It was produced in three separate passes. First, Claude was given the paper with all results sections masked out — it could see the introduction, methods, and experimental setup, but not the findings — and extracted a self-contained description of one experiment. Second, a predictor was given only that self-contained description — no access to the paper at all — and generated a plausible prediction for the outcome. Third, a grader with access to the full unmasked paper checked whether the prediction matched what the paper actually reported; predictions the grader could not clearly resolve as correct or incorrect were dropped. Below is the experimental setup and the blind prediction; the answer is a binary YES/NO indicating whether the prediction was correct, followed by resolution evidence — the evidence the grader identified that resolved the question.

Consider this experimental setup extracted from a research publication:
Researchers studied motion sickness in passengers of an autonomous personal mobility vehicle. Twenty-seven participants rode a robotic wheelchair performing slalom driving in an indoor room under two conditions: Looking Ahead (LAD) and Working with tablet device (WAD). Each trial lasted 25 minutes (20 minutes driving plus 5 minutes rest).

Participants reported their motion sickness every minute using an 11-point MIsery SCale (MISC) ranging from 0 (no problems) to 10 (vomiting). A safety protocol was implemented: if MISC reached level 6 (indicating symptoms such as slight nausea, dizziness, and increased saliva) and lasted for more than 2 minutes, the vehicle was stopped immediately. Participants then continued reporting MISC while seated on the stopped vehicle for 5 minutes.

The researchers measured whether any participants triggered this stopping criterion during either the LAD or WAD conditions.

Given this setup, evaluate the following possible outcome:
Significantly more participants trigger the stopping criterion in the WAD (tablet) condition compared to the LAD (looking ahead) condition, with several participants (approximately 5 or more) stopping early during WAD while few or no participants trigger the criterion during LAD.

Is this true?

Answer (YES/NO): NO